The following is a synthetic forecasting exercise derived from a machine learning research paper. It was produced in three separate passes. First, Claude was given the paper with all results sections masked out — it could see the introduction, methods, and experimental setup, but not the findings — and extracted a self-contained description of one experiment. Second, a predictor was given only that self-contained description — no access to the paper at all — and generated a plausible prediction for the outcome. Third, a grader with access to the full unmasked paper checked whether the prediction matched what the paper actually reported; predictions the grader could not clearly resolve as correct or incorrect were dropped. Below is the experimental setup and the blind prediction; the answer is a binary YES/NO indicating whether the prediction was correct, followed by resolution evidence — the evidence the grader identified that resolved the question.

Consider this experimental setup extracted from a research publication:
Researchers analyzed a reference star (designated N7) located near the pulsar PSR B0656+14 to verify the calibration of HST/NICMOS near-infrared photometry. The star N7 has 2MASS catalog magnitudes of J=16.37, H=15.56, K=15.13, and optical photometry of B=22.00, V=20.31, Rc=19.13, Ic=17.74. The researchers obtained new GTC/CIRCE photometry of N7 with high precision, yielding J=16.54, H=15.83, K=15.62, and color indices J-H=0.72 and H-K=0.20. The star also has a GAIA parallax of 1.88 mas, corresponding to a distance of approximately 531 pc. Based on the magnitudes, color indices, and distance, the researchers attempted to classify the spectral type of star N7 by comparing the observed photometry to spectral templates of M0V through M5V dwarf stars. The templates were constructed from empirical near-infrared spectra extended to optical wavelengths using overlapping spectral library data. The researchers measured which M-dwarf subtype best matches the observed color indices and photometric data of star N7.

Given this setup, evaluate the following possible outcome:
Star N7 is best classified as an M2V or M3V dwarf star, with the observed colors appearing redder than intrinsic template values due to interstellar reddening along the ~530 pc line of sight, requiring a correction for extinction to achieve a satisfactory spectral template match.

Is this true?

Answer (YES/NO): YES